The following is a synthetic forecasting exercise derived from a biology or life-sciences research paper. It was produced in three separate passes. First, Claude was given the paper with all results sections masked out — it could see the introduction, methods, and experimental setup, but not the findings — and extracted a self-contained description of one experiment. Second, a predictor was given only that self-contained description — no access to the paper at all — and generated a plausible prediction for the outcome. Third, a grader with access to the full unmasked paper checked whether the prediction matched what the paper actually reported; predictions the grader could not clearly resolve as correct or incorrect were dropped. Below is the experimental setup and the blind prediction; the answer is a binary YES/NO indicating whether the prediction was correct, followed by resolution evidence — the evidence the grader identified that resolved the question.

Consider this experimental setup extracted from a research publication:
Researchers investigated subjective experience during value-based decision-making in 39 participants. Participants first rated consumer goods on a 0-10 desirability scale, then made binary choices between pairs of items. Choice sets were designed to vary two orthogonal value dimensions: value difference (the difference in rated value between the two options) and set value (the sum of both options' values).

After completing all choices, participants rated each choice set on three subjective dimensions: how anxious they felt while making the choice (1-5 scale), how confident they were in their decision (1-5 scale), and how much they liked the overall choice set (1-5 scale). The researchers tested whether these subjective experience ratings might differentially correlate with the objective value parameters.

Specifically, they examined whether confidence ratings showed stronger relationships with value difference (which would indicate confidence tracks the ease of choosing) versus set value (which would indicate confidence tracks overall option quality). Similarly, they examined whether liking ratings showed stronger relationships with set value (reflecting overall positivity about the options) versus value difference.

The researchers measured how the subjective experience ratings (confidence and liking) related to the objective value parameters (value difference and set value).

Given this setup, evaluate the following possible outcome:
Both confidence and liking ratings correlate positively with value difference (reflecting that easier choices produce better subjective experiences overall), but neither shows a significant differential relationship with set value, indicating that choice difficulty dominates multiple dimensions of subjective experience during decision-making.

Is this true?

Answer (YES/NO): NO